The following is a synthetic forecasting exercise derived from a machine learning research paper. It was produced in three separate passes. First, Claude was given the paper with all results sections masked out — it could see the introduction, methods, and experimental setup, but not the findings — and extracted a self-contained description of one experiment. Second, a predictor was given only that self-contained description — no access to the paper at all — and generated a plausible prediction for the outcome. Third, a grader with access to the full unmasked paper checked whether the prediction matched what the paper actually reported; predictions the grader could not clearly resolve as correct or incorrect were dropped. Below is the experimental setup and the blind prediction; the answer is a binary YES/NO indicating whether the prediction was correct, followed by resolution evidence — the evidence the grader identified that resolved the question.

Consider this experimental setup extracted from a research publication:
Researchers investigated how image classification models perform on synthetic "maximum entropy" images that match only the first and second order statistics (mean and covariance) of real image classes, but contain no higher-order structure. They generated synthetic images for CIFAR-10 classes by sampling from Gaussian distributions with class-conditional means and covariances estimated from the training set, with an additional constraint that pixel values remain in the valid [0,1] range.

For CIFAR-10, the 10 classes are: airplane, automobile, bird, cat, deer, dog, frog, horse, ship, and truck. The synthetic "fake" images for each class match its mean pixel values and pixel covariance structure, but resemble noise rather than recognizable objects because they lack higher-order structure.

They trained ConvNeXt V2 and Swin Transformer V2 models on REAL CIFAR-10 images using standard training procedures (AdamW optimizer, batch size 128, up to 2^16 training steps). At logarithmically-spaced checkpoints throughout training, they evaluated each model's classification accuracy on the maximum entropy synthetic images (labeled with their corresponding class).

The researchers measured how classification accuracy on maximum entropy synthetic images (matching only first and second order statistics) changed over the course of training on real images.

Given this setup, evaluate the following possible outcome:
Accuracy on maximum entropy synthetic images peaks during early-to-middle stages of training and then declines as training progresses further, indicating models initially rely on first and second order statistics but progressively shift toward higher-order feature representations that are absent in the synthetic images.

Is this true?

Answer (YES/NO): YES